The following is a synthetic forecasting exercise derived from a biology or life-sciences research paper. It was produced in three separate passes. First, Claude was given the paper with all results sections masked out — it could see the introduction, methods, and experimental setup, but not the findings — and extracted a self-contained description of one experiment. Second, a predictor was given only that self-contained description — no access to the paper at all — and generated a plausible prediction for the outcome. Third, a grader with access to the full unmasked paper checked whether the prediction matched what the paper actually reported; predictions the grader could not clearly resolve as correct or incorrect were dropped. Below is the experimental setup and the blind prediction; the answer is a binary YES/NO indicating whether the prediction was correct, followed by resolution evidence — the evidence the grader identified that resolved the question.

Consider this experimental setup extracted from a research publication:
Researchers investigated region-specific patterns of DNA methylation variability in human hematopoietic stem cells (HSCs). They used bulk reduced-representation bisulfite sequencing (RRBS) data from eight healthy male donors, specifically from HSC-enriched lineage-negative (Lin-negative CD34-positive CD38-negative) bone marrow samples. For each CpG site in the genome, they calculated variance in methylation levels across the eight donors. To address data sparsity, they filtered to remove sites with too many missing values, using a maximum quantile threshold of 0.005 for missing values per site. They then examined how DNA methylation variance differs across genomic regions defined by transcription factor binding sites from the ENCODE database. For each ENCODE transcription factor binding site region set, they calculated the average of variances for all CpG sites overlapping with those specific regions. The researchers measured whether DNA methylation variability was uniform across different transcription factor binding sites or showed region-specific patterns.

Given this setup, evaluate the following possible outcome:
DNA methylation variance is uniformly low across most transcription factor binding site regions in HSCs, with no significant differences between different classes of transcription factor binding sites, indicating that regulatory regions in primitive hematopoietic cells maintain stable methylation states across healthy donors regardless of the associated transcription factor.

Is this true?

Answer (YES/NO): NO